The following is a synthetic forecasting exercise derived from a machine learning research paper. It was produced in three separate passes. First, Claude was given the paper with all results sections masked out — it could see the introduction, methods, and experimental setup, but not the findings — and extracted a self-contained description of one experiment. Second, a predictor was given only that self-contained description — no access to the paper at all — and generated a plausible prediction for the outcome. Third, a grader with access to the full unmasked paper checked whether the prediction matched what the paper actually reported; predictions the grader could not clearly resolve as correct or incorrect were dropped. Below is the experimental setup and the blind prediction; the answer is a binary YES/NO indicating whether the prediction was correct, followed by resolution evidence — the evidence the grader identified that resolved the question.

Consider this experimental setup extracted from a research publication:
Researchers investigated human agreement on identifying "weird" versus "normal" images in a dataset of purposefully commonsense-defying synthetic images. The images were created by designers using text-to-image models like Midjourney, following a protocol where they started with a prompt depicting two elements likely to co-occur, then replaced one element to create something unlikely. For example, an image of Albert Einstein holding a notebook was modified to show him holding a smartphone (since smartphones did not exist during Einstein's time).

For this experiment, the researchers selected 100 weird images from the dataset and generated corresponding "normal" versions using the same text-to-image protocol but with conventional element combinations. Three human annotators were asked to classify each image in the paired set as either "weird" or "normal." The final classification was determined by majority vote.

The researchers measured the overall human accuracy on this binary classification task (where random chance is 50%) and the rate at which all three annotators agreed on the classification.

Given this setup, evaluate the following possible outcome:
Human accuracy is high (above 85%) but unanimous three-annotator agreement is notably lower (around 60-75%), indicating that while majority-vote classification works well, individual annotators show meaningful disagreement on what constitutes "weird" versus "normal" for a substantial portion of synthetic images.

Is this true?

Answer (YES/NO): YES